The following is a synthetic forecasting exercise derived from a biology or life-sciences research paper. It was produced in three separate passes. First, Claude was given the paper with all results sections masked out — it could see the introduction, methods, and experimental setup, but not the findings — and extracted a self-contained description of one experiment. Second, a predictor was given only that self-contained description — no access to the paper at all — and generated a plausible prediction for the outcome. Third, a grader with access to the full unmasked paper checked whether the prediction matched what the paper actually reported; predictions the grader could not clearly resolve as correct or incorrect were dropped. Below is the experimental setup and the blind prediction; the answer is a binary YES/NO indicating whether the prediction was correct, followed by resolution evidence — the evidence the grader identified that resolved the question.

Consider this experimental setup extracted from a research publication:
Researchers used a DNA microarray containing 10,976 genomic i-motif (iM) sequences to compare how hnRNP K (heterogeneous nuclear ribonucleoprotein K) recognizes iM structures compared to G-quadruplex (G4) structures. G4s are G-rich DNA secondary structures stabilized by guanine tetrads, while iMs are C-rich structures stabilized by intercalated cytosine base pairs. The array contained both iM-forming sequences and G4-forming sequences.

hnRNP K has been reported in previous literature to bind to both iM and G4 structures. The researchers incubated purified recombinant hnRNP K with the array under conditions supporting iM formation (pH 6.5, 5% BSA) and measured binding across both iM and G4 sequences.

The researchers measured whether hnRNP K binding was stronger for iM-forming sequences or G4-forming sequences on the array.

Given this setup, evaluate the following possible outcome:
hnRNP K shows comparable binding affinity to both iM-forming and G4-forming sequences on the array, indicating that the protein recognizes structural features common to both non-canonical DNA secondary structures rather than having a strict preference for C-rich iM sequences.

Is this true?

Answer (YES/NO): NO